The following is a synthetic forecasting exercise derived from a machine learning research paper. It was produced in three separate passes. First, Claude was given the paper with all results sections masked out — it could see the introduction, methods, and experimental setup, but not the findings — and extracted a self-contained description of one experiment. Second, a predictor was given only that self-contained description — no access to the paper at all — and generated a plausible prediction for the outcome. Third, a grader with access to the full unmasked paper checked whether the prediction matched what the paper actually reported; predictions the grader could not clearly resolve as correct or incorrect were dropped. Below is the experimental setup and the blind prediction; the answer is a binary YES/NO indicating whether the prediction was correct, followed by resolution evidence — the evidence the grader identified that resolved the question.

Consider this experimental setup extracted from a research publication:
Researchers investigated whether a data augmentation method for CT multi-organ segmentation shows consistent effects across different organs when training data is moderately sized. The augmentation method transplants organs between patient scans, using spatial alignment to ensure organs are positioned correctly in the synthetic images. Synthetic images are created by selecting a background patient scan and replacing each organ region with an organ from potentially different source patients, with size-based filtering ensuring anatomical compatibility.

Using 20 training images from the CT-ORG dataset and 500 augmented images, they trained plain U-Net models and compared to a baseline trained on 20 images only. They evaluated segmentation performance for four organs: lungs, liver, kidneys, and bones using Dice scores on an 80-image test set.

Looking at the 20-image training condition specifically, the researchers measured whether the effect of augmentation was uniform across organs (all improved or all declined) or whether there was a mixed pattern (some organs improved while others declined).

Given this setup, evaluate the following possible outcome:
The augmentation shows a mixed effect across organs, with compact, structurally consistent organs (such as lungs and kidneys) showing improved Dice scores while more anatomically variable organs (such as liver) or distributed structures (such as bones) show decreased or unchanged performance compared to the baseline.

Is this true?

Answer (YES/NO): NO